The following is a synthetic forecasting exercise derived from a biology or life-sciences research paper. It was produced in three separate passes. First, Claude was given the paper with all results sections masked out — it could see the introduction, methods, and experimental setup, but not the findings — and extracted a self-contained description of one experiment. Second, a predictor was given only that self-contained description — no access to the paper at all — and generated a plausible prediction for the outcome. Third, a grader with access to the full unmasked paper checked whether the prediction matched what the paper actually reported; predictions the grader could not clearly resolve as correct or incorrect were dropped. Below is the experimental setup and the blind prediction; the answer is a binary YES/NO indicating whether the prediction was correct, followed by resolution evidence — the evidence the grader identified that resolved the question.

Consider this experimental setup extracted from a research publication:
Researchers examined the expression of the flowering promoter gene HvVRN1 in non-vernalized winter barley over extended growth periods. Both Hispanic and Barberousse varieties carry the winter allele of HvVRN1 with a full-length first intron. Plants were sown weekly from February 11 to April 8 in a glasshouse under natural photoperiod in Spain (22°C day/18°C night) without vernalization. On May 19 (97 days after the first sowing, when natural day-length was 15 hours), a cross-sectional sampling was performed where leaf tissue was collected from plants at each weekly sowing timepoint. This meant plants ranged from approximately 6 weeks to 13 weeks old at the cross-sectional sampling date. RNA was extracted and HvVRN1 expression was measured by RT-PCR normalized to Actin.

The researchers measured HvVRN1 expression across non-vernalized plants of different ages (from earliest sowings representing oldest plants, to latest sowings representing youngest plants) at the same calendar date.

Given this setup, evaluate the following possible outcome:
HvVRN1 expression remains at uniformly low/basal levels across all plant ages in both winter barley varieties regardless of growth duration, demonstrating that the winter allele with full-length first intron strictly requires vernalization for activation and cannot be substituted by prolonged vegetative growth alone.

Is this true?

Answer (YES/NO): NO